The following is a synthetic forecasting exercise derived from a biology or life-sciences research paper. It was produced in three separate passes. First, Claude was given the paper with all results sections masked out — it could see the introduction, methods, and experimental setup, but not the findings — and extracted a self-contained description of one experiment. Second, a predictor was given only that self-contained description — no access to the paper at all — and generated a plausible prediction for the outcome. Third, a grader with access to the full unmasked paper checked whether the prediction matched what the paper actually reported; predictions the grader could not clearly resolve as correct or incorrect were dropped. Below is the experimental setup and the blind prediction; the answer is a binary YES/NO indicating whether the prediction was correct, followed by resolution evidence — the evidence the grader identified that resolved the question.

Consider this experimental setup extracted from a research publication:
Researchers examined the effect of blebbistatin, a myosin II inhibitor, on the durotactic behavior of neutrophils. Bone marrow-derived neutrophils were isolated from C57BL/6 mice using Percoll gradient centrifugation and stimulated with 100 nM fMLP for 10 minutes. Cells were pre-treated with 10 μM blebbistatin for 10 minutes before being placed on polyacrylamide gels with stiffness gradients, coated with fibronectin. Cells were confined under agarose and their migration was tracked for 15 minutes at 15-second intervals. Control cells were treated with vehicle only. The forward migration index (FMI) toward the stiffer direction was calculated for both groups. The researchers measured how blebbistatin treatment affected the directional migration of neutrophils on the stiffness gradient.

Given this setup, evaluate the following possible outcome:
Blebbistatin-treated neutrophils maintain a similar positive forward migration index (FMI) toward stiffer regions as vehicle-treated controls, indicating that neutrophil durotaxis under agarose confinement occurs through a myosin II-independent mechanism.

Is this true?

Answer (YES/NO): NO